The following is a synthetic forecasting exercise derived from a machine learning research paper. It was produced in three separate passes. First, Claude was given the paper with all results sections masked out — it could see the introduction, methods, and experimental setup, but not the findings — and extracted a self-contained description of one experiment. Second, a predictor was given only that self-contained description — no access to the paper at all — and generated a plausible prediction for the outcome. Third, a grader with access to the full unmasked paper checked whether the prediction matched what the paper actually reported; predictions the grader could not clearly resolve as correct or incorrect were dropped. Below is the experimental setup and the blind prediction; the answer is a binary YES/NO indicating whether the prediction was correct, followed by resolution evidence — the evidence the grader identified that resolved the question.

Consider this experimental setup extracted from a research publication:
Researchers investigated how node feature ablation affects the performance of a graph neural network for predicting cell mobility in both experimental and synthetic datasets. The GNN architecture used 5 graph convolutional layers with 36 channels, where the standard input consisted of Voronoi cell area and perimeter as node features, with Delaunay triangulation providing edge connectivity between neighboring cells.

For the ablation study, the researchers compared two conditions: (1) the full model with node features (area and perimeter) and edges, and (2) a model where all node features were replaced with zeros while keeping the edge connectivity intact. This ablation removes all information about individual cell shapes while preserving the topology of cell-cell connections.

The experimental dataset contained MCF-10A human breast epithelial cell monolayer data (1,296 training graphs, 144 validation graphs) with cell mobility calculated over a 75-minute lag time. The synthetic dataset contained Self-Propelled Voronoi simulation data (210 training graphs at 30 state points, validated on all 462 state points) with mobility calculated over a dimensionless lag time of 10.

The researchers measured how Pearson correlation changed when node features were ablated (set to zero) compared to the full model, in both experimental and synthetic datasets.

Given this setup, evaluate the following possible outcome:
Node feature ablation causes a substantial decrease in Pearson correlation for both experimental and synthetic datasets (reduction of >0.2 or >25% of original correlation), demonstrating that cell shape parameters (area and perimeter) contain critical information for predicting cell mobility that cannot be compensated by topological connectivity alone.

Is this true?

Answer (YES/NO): NO